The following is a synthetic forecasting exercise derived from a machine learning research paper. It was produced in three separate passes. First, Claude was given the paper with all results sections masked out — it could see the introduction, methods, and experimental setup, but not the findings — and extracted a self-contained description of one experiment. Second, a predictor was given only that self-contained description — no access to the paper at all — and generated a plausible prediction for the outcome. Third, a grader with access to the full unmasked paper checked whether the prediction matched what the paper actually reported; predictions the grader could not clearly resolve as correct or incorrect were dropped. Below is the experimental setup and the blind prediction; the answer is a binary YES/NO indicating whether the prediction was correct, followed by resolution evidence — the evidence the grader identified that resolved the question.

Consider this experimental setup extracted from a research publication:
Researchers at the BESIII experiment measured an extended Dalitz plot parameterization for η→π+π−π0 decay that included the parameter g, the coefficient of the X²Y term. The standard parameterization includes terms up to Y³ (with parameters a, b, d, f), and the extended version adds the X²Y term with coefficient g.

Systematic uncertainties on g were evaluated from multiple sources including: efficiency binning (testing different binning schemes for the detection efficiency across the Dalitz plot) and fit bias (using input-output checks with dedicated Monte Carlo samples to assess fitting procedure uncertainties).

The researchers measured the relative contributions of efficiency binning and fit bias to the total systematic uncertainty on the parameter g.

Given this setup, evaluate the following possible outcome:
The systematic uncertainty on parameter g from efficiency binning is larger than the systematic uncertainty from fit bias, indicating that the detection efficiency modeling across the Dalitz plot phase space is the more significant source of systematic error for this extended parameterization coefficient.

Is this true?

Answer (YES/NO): NO